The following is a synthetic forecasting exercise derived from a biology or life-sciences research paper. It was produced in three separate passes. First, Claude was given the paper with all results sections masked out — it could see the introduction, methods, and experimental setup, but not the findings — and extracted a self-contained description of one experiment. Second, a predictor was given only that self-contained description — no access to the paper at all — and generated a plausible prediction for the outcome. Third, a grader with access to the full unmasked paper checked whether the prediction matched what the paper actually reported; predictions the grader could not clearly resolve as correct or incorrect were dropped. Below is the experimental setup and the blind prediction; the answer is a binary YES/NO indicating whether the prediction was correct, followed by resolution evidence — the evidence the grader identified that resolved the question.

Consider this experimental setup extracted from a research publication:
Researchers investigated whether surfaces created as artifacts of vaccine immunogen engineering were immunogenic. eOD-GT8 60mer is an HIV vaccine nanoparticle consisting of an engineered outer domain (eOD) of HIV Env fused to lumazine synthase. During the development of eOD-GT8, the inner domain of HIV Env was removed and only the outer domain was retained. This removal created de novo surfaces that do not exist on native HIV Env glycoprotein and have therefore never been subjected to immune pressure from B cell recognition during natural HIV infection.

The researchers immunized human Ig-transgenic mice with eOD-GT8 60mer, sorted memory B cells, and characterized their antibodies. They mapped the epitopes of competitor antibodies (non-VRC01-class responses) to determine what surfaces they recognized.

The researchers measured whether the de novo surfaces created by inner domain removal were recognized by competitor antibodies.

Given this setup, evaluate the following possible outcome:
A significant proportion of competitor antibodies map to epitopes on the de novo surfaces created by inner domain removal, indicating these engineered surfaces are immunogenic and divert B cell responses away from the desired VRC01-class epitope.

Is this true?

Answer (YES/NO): YES